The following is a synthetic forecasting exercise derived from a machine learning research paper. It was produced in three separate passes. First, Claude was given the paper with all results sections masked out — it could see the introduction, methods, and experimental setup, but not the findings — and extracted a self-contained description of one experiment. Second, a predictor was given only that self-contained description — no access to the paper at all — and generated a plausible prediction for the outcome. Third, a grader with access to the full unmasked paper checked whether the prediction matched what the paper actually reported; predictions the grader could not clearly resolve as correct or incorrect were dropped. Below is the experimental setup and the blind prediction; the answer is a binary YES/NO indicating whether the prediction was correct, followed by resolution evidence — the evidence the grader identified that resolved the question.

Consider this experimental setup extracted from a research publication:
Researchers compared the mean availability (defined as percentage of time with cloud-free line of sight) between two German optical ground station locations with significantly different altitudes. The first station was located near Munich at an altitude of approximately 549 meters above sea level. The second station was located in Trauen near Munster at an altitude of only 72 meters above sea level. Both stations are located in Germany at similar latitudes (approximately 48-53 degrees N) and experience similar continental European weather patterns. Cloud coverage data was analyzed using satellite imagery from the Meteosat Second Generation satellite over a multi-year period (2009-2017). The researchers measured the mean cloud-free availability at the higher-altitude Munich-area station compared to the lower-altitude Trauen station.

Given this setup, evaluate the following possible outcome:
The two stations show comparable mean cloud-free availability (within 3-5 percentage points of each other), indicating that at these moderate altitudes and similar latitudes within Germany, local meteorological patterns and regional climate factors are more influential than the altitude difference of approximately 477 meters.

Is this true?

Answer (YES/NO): NO